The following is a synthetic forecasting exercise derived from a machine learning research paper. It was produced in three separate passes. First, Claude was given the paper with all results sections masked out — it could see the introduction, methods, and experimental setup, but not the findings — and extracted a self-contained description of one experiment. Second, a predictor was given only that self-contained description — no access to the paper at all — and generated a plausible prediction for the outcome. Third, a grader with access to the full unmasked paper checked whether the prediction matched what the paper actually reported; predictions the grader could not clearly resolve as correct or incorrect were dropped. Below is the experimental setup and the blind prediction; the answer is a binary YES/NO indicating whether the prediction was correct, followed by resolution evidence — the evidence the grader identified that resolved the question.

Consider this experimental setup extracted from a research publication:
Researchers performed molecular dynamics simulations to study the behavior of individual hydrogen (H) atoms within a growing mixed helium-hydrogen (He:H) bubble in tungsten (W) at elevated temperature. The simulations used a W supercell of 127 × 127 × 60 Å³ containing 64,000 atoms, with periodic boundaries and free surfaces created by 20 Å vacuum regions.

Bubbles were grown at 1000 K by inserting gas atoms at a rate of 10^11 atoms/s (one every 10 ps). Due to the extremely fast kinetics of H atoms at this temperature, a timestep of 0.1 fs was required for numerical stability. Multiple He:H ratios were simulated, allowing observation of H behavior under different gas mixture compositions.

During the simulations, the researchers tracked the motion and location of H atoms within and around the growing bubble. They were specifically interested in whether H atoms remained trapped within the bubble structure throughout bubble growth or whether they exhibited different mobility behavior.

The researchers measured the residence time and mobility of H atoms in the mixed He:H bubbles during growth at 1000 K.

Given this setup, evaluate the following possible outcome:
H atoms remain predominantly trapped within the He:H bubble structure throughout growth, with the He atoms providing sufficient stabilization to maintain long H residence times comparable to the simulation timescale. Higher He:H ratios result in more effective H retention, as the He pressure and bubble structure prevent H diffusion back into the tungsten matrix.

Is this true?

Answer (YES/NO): NO